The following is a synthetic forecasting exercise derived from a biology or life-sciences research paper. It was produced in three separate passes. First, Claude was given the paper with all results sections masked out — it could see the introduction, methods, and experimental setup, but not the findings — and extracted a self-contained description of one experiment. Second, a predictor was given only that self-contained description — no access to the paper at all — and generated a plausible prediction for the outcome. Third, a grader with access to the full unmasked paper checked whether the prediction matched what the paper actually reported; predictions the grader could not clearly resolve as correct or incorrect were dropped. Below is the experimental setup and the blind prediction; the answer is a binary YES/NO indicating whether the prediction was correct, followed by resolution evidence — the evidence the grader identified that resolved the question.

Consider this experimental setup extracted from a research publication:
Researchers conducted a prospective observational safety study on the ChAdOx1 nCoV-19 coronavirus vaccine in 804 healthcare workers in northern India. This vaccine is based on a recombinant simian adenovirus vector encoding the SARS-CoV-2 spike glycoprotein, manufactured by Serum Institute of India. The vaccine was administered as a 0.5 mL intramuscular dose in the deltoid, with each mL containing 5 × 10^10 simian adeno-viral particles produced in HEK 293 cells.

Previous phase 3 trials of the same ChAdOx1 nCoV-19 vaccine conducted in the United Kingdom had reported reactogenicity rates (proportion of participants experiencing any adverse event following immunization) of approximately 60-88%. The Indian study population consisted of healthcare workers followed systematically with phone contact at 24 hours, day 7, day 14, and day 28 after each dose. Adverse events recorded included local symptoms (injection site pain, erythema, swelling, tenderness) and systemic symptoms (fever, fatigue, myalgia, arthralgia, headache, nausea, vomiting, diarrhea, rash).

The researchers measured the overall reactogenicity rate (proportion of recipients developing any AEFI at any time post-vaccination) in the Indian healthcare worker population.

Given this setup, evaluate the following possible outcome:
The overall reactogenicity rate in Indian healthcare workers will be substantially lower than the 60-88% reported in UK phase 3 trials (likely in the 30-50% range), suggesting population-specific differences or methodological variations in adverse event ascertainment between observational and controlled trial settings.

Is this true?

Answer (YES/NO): YES